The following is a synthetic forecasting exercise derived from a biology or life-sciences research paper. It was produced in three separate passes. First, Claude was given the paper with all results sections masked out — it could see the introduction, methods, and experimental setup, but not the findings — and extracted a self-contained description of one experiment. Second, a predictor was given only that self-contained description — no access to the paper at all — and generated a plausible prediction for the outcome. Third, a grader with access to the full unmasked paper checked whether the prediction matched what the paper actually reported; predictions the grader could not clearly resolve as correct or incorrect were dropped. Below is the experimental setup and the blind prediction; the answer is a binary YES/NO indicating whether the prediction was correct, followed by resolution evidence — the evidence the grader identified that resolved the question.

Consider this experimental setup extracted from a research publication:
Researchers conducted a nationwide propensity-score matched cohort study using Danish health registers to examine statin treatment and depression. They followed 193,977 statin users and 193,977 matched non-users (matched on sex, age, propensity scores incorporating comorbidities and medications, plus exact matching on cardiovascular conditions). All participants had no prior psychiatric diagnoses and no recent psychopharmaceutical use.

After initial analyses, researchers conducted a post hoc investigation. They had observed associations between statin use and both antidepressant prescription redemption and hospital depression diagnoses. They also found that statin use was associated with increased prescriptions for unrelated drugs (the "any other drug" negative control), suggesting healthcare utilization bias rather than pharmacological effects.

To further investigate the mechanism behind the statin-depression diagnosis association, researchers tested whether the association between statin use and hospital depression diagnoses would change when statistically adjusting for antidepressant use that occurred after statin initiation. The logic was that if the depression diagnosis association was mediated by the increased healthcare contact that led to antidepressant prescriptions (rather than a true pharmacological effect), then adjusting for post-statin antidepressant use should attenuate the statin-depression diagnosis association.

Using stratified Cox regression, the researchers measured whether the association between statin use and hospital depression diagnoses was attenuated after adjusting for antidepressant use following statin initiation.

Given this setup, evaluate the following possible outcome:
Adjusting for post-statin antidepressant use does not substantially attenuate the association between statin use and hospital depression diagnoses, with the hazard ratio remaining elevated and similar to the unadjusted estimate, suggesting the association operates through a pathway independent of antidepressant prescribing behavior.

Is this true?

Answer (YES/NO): NO